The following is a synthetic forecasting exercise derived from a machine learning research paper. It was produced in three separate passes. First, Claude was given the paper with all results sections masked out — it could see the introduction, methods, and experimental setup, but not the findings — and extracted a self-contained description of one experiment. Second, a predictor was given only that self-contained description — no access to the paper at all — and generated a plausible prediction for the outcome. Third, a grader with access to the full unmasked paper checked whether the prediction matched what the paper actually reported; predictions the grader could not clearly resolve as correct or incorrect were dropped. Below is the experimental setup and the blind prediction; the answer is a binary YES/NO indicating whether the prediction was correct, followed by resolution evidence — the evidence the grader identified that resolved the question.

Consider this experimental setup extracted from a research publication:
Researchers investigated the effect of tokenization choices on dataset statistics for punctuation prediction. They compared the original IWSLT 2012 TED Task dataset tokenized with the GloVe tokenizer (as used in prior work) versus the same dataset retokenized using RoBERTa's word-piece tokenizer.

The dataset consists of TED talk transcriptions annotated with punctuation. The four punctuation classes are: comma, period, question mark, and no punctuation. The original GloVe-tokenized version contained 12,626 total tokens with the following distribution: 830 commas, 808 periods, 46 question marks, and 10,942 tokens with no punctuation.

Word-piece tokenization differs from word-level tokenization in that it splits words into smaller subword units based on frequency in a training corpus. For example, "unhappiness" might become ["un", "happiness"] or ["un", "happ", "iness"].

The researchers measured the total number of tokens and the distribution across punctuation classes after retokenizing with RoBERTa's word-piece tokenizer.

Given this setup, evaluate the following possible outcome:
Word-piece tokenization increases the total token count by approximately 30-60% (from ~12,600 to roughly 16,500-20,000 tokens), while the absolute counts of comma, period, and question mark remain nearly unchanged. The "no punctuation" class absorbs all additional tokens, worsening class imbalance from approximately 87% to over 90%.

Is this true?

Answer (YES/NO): NO